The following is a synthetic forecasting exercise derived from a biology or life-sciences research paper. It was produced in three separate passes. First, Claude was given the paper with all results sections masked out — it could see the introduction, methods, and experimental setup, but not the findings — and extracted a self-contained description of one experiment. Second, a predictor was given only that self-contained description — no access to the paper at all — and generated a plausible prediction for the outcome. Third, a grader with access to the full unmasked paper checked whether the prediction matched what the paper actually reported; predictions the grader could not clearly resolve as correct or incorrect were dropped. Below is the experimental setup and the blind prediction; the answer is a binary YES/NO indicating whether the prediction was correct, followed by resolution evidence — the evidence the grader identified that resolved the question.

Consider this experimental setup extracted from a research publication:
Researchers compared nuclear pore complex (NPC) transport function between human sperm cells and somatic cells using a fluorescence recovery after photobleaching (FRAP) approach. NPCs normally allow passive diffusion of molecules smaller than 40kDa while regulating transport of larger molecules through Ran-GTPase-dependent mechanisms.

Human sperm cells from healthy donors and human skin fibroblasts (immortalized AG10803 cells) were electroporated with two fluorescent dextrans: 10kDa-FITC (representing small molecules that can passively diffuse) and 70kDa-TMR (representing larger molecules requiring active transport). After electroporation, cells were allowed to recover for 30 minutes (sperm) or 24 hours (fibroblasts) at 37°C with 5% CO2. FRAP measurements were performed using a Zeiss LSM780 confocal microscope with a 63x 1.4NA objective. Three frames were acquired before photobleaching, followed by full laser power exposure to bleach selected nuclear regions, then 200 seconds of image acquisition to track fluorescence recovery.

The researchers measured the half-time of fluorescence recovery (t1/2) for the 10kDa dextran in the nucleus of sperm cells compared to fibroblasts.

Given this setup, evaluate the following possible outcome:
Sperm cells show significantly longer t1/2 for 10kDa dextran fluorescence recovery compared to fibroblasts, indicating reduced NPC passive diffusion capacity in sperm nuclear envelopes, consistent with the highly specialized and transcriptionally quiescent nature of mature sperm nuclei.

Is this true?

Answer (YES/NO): YES